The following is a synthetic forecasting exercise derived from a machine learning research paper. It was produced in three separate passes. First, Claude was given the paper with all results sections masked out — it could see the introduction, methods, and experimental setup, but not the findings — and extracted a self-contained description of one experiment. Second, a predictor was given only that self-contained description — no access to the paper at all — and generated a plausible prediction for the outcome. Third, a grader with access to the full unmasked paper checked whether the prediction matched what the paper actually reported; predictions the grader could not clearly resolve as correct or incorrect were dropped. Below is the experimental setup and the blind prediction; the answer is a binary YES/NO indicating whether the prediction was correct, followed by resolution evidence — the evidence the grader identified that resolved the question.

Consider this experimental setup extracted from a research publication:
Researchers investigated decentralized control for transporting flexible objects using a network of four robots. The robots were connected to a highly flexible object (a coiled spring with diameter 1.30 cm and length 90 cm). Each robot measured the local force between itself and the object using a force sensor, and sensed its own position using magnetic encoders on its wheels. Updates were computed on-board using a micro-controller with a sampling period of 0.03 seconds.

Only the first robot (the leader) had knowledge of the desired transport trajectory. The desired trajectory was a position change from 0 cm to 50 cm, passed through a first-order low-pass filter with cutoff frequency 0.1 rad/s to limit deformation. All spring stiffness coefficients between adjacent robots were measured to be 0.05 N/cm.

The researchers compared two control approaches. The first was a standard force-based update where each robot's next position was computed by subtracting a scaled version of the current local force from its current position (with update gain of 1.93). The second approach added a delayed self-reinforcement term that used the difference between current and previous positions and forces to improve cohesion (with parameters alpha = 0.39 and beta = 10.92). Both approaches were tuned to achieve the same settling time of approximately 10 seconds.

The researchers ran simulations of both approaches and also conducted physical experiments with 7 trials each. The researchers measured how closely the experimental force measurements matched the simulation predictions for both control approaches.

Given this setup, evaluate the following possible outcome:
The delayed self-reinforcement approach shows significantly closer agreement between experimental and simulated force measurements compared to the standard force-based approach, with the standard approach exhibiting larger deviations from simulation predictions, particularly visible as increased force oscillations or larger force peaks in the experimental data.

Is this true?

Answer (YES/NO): NO